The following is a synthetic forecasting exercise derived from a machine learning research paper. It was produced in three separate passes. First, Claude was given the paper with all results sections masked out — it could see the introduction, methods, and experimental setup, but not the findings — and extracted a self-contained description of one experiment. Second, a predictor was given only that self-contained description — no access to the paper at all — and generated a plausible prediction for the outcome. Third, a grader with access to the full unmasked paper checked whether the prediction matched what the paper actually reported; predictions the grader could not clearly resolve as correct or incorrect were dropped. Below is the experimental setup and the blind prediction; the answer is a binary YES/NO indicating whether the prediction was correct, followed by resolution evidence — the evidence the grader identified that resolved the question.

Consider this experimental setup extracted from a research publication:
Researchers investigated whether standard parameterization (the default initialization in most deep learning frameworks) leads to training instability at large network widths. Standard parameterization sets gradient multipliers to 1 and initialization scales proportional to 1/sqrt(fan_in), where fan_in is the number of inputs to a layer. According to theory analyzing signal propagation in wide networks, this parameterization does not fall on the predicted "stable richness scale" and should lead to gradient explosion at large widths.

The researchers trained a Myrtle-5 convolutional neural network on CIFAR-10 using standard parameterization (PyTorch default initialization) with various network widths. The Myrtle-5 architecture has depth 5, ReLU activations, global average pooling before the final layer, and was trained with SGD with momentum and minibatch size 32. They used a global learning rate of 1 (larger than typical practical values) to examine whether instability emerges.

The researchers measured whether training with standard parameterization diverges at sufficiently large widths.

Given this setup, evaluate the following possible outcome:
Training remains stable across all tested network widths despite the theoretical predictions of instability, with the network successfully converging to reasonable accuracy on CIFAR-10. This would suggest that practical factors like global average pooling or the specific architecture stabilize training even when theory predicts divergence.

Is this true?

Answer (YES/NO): NO